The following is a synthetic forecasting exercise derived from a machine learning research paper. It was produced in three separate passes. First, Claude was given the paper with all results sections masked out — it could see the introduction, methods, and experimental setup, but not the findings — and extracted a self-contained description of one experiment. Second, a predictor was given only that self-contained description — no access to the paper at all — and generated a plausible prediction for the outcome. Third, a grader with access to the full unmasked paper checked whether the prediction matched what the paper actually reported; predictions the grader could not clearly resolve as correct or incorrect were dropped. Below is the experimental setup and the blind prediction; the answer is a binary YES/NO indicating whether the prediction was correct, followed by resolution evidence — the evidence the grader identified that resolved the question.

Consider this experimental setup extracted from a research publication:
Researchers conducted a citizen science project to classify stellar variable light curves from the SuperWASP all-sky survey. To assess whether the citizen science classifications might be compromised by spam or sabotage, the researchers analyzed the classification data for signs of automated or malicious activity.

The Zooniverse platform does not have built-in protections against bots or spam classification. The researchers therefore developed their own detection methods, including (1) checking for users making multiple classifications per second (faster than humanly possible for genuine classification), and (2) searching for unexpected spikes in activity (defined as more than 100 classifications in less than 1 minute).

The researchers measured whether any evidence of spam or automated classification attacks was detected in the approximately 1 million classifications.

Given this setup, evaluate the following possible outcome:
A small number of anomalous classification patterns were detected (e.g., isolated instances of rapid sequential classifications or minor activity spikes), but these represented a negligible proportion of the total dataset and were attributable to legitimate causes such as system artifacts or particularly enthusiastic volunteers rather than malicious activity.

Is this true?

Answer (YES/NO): NO